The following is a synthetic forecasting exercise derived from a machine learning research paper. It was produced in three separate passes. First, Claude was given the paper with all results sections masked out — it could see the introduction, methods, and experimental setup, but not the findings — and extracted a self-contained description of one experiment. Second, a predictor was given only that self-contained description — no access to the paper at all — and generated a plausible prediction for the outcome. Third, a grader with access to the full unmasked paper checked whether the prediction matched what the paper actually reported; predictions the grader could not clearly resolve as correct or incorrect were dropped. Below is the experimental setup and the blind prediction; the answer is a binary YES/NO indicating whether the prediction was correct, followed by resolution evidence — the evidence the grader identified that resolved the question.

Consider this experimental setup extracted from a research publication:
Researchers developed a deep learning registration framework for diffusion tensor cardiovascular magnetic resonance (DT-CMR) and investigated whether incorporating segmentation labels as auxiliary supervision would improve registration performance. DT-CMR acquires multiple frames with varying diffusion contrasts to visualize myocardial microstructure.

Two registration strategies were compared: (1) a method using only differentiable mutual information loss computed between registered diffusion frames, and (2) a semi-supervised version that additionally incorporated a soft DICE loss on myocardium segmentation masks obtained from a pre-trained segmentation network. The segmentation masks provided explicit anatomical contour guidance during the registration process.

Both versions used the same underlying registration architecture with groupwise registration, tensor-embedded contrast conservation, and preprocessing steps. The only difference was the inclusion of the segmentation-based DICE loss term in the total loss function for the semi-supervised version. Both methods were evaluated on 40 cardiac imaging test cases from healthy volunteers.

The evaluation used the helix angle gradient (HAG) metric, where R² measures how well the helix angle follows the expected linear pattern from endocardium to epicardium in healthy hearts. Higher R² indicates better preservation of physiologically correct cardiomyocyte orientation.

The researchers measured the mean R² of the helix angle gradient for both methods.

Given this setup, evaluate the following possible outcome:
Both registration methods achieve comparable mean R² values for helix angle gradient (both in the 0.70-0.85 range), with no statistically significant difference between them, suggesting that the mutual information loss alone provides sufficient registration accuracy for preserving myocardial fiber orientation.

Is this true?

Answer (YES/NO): NO